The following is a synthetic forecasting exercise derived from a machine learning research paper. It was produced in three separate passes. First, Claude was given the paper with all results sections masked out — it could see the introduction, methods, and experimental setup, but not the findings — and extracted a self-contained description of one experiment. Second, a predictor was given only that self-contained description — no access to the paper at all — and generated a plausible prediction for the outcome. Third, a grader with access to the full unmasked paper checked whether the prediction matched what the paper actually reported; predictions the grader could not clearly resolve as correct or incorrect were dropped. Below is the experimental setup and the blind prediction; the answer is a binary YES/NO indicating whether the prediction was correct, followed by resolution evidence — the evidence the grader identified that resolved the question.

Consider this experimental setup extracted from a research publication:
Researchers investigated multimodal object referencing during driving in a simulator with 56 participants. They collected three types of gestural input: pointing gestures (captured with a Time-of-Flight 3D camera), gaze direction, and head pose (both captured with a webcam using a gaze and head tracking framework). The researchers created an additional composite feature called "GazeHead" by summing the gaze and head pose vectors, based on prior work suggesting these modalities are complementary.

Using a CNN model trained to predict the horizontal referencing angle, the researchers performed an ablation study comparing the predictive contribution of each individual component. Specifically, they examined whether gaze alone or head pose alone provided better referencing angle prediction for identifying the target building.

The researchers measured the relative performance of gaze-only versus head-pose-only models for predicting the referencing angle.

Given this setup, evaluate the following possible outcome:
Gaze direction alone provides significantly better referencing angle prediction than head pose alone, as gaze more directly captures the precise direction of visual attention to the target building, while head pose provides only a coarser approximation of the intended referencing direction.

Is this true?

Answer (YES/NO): YES